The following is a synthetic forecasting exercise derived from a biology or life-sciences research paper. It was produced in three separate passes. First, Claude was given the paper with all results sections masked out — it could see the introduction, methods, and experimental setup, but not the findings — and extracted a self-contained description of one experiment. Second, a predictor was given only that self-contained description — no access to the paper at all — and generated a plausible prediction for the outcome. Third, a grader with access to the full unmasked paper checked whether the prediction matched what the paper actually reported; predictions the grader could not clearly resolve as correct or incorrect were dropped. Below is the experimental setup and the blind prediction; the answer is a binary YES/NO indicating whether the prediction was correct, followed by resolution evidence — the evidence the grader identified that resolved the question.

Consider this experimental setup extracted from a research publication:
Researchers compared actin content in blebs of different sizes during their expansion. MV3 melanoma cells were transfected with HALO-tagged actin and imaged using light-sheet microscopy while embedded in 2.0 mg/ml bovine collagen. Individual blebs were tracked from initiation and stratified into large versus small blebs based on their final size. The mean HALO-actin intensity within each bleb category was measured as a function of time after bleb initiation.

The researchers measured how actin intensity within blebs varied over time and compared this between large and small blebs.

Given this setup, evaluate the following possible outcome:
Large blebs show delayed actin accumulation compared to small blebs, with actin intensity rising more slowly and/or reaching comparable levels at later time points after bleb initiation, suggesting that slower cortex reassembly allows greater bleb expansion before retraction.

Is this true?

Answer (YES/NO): NO